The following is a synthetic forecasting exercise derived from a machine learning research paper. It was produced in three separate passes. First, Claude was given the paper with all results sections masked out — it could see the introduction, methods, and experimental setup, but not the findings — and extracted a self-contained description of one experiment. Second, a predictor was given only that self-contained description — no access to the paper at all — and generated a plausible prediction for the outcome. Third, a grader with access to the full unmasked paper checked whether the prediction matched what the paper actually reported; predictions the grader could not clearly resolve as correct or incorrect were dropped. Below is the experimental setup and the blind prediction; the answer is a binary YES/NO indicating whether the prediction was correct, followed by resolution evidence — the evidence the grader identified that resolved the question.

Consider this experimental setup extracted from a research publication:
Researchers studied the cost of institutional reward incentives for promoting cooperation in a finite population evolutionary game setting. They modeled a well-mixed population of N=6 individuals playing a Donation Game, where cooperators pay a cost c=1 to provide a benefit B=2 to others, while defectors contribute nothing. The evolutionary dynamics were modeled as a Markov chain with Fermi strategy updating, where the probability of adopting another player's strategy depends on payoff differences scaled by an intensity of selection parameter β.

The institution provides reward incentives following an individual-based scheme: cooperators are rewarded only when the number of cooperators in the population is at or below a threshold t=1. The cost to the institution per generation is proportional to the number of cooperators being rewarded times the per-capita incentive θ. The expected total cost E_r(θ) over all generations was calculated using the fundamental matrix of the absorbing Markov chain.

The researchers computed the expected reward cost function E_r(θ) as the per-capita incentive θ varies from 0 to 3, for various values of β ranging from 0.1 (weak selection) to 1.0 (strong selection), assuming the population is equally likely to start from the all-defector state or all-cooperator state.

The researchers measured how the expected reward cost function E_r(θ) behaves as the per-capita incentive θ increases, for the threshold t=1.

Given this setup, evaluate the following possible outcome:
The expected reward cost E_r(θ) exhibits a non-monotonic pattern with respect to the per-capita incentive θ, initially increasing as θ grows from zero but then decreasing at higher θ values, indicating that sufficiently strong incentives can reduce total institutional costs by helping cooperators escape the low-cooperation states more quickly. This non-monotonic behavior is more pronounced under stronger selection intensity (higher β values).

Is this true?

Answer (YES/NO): NO